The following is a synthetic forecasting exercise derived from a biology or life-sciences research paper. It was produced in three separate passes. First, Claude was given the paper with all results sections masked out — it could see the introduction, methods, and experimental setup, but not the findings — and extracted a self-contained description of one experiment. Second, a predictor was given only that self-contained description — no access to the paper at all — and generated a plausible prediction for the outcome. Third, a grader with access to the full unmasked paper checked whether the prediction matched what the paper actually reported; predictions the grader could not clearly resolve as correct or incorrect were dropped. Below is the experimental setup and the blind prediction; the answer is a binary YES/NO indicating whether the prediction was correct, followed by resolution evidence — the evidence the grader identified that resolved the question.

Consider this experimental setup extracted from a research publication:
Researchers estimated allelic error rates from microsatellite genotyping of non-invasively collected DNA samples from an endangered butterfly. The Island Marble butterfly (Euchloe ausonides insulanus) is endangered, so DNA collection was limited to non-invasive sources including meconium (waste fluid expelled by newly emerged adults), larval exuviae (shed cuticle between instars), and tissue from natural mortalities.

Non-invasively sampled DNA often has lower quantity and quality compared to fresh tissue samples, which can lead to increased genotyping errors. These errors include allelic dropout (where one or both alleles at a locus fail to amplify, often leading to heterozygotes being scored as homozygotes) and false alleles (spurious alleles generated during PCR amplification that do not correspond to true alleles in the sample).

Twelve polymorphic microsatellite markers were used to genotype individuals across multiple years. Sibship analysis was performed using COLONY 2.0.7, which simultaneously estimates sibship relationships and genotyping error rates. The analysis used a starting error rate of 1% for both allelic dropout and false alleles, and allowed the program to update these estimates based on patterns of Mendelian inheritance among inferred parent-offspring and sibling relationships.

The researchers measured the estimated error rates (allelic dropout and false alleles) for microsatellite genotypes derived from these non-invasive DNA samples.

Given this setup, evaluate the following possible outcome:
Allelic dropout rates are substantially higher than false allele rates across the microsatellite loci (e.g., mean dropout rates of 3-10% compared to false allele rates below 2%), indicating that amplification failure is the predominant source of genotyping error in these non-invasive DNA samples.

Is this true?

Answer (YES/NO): NO